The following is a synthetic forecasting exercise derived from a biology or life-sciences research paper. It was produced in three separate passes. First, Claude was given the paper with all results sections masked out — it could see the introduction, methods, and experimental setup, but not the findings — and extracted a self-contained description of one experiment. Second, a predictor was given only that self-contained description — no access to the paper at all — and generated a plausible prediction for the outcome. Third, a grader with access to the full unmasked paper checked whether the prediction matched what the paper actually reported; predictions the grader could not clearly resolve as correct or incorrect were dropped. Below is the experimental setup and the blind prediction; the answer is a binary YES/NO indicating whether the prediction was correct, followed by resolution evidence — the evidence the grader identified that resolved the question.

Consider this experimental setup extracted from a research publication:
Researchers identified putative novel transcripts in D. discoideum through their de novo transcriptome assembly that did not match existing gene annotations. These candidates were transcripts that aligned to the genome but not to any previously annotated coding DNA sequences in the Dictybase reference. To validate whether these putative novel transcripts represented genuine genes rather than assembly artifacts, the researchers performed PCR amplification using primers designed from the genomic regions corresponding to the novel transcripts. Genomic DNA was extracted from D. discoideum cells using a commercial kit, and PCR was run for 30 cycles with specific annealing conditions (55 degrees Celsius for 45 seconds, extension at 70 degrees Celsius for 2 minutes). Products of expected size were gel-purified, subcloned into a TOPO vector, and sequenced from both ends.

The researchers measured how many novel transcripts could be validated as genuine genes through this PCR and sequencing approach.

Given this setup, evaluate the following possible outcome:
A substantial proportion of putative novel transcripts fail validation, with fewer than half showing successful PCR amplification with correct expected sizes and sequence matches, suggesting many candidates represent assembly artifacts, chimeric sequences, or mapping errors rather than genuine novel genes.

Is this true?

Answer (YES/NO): NO